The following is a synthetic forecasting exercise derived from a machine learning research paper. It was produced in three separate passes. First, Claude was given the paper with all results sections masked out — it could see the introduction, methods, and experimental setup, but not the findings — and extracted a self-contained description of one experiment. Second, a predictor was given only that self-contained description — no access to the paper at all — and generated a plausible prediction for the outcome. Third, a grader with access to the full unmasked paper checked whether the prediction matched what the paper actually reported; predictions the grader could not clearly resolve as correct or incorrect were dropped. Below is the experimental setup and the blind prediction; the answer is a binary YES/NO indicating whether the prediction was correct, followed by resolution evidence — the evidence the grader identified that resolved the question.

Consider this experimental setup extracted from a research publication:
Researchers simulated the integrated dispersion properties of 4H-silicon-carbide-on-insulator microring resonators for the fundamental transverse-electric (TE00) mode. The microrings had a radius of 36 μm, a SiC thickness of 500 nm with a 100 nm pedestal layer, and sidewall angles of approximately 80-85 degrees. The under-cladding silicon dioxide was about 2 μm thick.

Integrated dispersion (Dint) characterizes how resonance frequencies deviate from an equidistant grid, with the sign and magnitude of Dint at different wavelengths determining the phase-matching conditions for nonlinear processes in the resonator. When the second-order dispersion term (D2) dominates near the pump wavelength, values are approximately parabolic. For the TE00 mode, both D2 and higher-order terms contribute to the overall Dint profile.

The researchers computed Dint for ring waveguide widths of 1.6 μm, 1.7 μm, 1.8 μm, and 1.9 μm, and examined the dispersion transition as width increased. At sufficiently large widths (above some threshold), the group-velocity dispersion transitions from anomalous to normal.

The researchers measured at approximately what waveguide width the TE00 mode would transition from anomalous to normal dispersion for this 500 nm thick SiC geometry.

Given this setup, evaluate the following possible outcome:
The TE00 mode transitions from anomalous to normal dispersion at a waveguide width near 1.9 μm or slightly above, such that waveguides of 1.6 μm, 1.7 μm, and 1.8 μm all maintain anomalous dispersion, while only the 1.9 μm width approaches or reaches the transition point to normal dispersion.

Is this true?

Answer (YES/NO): NO